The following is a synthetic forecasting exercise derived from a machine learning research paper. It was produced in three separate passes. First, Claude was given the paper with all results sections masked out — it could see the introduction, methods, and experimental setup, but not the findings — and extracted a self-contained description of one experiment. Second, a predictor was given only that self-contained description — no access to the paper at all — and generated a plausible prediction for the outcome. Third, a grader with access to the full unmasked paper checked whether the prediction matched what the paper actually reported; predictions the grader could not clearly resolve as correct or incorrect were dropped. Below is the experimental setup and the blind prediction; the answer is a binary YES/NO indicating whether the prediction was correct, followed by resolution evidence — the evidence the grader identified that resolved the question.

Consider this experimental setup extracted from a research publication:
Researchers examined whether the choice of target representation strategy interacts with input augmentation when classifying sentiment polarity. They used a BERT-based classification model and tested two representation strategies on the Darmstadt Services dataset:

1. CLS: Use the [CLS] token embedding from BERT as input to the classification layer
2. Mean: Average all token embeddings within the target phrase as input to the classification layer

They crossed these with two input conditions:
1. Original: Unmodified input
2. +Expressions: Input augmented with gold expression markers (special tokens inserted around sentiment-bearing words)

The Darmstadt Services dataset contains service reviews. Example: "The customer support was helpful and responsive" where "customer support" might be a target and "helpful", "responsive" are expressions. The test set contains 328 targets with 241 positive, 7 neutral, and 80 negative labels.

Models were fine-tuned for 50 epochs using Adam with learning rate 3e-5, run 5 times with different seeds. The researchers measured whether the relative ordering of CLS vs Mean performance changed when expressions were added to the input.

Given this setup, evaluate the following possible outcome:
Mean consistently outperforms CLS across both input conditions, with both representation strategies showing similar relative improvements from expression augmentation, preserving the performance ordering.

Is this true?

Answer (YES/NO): NO